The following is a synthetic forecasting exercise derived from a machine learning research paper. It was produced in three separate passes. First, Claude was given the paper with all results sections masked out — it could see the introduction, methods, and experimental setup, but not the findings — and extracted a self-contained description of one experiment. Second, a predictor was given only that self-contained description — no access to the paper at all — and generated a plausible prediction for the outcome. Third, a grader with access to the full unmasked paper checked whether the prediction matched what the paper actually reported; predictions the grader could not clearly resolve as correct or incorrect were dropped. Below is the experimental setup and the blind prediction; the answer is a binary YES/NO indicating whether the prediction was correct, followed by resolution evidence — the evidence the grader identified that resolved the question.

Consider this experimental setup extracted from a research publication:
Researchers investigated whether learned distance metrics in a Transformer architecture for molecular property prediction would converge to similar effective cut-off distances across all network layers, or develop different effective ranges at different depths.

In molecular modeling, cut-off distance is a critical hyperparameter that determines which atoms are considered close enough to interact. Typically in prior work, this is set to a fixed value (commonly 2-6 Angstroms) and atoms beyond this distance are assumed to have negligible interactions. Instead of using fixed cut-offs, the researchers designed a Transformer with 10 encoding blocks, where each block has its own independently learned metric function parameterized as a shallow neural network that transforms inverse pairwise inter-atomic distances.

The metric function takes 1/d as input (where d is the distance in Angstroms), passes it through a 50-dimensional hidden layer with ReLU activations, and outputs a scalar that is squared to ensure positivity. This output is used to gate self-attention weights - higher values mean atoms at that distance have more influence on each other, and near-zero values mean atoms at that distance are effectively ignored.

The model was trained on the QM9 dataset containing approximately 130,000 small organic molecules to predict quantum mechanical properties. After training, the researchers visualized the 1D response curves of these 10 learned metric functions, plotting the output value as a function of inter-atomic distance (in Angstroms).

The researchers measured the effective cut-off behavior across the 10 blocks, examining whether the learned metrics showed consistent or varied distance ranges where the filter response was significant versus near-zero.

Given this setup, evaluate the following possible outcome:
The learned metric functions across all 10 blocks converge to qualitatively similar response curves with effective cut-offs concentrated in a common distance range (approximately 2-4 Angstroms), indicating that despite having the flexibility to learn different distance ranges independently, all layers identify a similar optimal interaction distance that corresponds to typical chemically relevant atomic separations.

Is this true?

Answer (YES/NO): NO